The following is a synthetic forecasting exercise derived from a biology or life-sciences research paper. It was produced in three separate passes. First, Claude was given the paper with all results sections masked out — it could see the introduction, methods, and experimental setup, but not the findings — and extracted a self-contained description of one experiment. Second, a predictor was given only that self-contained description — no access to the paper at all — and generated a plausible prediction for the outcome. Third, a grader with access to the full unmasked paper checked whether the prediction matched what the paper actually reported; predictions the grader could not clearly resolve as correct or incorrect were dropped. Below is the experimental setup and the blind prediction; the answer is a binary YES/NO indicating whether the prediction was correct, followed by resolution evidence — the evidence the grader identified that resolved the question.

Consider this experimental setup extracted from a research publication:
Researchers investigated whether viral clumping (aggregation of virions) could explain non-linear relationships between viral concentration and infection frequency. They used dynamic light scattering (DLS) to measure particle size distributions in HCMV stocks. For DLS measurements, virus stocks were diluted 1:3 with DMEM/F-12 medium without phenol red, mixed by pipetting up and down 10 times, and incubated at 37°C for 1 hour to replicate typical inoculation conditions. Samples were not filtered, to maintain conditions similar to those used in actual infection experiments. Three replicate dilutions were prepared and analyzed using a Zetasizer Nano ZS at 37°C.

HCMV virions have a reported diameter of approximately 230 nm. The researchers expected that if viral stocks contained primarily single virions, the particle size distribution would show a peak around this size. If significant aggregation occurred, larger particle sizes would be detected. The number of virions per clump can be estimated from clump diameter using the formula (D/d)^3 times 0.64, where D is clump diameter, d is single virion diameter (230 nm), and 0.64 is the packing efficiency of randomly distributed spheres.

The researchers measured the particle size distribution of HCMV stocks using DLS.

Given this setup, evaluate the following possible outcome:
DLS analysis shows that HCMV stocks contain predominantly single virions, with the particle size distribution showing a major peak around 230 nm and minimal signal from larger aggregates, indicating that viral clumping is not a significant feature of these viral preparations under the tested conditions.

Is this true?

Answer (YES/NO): NO